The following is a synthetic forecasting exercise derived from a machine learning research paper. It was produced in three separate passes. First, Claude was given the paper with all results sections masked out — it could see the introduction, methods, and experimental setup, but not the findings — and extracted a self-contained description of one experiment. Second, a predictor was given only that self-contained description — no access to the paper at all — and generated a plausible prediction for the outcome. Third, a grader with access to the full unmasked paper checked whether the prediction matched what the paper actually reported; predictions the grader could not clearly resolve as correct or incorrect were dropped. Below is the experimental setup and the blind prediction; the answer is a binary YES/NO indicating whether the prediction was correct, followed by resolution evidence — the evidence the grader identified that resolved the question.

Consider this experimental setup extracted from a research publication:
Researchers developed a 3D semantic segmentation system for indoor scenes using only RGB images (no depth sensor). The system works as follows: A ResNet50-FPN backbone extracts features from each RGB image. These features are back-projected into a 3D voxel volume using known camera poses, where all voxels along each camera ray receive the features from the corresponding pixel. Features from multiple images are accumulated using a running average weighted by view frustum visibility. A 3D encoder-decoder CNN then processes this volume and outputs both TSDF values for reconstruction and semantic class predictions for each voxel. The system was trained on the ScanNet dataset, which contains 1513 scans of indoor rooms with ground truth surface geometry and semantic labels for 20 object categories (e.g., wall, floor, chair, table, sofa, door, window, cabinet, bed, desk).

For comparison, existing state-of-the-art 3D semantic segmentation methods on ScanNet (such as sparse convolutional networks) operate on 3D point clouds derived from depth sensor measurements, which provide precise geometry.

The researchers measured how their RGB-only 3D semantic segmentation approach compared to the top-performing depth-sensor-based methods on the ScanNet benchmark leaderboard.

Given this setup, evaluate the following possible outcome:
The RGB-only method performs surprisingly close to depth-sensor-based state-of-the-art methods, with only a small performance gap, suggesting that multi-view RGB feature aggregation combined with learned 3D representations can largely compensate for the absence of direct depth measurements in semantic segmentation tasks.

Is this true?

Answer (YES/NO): NO